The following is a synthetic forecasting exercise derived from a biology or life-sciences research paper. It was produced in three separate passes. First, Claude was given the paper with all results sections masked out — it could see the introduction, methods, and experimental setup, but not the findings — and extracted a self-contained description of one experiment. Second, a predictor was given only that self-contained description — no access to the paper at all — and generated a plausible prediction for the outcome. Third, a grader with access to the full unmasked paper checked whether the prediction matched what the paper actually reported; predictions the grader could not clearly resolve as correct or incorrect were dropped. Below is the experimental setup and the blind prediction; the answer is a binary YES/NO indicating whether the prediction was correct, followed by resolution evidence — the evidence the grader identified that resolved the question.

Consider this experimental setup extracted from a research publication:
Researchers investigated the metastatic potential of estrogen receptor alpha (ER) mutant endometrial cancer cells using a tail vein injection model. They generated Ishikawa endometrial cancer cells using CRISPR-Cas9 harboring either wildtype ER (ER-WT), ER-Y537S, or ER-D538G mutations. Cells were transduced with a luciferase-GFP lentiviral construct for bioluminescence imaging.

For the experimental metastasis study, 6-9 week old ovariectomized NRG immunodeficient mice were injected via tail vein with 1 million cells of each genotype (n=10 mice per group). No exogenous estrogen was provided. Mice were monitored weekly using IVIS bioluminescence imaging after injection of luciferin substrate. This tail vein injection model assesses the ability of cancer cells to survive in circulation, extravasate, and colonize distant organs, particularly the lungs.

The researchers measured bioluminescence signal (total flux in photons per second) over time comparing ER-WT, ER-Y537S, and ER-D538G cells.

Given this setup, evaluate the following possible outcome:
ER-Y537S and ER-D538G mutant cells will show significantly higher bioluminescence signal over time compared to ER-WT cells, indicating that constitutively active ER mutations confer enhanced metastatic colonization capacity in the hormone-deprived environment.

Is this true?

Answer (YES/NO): NO